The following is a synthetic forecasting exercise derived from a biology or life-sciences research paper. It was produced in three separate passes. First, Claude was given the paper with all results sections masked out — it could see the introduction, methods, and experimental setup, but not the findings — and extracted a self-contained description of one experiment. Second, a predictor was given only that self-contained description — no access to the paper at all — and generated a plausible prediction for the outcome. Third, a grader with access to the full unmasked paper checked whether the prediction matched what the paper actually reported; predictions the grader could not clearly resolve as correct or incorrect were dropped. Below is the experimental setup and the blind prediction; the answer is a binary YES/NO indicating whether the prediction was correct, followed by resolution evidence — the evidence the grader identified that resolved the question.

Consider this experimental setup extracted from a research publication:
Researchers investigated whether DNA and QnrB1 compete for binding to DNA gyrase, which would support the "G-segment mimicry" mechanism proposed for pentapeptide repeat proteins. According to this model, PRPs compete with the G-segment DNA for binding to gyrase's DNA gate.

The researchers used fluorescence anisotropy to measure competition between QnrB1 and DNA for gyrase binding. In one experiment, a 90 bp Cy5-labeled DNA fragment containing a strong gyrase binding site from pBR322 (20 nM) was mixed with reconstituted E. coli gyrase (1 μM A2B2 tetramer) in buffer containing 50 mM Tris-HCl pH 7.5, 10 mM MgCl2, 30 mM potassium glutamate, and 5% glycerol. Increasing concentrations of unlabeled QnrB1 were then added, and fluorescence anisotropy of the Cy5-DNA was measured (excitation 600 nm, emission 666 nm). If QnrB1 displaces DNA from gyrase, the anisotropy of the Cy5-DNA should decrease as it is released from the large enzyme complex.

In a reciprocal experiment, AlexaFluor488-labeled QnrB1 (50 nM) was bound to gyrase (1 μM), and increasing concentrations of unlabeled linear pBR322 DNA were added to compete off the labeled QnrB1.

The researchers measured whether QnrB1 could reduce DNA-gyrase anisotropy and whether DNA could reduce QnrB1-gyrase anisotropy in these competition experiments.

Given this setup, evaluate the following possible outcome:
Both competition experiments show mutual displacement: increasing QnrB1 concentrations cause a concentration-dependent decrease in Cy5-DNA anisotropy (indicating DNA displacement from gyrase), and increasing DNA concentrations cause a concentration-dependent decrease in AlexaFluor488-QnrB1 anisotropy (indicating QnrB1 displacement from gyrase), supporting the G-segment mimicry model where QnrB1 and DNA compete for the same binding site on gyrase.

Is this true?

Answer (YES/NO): NO